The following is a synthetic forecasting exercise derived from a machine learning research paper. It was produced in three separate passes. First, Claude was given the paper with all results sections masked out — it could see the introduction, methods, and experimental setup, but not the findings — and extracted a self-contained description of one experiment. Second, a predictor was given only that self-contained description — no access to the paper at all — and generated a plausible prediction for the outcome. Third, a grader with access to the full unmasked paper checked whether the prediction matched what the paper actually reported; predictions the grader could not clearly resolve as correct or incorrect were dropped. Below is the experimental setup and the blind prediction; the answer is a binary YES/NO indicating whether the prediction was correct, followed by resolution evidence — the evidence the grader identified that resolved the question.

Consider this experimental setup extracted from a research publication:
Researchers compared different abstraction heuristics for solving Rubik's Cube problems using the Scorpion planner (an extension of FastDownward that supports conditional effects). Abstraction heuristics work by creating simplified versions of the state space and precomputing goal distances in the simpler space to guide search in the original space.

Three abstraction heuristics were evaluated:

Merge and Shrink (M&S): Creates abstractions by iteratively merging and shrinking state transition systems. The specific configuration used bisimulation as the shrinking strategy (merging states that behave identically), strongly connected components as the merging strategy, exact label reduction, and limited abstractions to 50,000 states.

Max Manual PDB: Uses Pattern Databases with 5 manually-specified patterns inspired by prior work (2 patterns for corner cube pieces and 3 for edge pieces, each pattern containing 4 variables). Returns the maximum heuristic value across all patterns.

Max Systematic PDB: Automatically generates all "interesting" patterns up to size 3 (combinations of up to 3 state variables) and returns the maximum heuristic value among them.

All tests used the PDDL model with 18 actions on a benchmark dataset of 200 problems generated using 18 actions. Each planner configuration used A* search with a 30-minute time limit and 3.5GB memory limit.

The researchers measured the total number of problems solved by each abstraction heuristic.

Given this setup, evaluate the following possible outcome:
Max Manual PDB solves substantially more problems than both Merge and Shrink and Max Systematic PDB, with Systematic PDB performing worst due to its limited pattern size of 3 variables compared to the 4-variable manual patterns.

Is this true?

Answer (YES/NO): NO